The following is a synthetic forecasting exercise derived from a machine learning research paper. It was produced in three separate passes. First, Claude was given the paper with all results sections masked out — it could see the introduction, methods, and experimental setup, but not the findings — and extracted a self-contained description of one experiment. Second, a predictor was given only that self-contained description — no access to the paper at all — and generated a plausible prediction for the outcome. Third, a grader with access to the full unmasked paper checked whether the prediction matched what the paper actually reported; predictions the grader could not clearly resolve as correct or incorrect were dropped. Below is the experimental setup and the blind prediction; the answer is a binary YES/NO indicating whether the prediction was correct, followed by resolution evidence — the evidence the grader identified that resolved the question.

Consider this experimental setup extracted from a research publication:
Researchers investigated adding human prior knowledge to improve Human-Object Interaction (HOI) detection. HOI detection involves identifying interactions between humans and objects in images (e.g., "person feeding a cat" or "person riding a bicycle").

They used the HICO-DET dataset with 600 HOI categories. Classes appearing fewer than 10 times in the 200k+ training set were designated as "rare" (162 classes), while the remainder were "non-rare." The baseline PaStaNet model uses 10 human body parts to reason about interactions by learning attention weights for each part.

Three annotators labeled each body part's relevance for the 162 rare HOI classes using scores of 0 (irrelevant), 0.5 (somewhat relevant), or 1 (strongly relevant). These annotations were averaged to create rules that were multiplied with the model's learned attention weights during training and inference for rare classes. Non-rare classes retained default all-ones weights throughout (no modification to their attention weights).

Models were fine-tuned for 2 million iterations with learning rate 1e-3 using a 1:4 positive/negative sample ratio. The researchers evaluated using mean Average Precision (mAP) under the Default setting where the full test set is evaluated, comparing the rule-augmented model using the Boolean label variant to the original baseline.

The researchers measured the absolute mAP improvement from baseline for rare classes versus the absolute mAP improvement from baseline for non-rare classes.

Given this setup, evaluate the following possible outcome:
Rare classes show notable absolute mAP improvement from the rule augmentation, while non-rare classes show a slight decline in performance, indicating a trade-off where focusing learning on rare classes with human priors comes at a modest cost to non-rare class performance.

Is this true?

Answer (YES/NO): NO